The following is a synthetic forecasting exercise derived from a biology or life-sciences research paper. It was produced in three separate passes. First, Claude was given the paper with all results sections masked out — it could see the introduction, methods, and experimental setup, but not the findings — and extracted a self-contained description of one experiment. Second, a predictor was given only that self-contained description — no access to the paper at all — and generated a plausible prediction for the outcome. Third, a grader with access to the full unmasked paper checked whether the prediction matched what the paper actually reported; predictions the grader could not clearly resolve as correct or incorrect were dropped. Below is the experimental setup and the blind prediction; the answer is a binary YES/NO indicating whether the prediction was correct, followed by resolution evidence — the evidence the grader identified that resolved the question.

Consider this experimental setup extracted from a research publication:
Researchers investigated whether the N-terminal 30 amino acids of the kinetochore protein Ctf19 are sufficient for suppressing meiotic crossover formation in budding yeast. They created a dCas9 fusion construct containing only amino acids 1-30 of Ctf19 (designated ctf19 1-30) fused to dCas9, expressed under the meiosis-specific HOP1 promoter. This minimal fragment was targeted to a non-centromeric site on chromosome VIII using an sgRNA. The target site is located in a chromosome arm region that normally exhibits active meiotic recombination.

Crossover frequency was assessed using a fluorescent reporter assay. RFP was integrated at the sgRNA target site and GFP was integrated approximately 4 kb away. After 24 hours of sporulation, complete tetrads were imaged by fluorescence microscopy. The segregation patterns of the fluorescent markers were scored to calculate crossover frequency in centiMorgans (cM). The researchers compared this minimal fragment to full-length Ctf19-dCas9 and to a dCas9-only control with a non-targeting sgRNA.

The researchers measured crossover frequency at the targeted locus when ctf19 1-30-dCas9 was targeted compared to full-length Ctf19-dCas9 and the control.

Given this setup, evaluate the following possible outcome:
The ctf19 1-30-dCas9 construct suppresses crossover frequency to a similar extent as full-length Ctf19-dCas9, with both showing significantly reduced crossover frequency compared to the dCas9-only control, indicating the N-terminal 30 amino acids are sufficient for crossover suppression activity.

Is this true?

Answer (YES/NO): YES